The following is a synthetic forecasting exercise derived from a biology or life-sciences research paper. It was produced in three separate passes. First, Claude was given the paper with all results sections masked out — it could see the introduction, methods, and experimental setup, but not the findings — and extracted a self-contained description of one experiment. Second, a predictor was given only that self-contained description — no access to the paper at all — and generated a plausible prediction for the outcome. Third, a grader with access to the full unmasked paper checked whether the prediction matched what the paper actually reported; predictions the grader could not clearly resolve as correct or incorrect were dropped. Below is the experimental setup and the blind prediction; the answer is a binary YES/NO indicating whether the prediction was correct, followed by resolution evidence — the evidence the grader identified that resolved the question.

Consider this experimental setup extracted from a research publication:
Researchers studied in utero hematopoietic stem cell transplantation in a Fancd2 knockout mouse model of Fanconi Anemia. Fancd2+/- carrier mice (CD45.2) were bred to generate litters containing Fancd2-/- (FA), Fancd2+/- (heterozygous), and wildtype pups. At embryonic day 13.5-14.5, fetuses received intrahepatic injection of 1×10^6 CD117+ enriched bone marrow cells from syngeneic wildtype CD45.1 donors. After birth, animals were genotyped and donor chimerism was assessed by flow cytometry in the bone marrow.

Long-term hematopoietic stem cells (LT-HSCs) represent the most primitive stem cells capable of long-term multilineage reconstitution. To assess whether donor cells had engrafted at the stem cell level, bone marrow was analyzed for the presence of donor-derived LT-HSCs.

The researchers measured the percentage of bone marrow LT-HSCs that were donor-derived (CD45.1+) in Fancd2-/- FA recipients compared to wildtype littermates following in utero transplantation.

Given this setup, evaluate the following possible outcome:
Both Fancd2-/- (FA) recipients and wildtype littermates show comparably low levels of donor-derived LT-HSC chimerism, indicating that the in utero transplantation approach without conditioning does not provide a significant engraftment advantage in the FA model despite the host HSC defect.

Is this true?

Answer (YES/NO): NO